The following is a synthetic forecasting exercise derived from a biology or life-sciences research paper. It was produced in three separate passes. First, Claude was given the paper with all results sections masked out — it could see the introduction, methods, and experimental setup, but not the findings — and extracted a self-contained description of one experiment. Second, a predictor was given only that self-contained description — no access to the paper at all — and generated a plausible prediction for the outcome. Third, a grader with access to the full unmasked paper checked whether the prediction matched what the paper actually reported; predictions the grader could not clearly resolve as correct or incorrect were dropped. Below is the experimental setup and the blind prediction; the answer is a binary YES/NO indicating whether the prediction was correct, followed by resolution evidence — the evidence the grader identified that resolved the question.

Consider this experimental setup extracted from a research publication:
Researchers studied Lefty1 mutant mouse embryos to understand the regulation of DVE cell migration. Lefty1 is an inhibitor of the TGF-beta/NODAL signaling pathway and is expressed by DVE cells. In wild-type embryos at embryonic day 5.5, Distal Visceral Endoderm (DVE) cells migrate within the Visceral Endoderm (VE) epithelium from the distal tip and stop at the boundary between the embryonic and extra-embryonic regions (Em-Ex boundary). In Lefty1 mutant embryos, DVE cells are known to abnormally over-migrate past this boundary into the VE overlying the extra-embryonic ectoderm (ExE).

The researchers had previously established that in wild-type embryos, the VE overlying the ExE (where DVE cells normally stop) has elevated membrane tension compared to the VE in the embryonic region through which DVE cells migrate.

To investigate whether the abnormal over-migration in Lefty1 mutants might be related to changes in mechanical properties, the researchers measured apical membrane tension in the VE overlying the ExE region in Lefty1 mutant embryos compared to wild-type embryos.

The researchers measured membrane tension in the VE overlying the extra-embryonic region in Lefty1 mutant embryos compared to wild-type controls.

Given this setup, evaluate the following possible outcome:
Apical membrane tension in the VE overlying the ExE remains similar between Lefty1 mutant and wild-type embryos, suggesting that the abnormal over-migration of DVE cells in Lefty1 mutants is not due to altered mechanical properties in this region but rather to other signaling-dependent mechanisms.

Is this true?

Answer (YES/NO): NO